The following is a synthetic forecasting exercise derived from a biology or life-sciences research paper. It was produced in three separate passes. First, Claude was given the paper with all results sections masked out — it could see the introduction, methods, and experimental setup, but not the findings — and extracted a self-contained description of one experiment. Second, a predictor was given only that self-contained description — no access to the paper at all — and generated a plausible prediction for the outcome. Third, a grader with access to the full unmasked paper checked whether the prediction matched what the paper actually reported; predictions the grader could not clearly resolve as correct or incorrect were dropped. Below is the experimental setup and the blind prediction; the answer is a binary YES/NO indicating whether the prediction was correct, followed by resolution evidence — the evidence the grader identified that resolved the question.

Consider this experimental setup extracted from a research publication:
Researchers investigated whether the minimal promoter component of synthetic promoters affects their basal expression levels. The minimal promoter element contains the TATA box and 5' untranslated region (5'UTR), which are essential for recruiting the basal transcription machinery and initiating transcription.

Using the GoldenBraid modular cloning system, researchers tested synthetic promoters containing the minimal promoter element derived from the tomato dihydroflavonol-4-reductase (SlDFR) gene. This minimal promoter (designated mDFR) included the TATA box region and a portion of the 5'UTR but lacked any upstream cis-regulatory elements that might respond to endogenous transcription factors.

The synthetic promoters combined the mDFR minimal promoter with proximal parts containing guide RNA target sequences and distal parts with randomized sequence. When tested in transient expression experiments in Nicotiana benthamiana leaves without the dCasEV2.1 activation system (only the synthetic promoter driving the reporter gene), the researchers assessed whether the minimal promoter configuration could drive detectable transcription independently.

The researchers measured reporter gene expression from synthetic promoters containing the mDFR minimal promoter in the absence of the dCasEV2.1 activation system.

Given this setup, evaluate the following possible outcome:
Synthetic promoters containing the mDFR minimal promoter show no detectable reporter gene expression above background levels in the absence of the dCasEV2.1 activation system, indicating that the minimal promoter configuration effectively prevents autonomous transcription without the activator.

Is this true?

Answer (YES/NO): YES